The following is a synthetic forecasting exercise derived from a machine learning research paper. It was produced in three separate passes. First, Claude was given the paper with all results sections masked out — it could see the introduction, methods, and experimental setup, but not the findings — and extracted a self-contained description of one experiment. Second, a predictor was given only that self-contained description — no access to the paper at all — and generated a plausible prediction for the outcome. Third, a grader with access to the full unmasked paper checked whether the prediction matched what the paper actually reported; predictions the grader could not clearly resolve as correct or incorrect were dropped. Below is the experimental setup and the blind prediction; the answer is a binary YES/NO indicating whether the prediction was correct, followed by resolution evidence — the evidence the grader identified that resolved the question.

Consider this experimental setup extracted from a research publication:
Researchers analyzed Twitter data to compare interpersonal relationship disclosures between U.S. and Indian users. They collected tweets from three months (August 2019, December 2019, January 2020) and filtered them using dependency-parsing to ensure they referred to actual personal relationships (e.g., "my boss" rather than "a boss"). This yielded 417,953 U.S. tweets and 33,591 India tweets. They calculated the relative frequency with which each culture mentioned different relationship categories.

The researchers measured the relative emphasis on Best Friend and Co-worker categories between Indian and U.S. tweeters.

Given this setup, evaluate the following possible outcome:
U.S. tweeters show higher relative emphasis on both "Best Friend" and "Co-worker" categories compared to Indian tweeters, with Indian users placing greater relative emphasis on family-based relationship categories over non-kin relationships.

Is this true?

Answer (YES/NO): NO